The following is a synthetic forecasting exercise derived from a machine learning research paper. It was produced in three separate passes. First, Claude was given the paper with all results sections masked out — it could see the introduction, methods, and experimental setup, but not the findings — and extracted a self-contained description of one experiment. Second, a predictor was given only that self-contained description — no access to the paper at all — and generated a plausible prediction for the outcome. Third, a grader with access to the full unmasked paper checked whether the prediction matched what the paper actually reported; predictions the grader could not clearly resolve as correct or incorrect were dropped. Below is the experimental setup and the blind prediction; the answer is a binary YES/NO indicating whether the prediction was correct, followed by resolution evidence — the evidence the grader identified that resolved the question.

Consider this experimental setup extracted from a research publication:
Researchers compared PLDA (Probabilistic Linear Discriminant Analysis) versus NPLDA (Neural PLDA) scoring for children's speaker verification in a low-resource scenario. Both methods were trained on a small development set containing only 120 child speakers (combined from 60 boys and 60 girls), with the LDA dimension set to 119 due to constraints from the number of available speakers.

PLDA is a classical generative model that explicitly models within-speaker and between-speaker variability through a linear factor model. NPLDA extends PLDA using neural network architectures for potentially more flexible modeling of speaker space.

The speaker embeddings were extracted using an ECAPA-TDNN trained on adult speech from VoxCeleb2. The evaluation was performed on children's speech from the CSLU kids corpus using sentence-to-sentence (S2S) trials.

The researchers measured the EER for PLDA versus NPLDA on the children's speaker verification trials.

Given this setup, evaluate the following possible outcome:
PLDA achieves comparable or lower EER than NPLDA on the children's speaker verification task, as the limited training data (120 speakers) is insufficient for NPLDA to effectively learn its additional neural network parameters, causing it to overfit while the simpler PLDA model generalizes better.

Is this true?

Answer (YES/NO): YES